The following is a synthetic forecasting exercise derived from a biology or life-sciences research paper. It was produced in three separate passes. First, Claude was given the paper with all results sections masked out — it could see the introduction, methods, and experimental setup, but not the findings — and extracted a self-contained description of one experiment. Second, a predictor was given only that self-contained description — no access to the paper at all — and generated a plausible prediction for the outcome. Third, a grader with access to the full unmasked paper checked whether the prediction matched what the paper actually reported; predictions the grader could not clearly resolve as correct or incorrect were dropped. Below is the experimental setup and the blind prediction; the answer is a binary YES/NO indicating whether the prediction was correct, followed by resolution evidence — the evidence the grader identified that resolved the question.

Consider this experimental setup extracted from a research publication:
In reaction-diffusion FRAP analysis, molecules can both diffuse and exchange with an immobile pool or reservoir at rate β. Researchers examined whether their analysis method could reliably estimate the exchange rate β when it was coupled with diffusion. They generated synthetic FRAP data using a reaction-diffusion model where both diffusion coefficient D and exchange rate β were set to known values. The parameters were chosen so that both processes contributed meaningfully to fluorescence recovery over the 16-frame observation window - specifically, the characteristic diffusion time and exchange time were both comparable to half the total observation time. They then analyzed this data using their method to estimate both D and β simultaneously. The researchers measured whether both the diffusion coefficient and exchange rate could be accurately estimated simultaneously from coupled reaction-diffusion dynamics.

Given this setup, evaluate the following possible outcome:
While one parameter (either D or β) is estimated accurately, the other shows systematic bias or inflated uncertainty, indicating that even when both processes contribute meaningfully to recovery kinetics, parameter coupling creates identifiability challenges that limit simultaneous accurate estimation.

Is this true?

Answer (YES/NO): NO